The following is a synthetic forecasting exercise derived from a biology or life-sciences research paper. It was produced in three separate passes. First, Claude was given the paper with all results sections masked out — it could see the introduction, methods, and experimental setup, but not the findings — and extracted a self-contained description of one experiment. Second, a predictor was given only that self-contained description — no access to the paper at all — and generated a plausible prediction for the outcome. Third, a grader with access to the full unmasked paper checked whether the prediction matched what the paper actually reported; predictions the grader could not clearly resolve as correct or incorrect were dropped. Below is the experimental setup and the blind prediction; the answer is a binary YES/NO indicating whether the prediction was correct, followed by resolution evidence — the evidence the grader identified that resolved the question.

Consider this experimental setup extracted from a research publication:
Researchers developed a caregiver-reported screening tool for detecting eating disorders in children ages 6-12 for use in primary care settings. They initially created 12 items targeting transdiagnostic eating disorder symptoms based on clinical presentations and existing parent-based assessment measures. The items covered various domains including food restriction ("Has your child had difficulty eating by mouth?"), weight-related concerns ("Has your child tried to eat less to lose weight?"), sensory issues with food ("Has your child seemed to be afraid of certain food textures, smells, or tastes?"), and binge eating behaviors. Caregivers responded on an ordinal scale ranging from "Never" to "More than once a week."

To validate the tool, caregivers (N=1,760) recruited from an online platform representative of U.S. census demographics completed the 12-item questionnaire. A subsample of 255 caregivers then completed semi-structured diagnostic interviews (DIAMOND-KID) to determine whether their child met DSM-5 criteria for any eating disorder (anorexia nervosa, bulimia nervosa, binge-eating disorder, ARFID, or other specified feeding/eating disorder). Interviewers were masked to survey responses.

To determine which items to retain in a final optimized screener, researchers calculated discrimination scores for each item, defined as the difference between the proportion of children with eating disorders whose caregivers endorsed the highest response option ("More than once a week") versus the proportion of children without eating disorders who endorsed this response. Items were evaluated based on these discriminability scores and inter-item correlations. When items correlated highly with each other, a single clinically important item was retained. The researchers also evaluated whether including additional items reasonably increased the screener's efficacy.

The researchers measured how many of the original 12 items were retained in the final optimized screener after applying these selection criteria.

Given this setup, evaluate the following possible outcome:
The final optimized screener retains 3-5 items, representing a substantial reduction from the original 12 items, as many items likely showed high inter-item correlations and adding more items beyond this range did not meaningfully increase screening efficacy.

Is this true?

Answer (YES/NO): NO